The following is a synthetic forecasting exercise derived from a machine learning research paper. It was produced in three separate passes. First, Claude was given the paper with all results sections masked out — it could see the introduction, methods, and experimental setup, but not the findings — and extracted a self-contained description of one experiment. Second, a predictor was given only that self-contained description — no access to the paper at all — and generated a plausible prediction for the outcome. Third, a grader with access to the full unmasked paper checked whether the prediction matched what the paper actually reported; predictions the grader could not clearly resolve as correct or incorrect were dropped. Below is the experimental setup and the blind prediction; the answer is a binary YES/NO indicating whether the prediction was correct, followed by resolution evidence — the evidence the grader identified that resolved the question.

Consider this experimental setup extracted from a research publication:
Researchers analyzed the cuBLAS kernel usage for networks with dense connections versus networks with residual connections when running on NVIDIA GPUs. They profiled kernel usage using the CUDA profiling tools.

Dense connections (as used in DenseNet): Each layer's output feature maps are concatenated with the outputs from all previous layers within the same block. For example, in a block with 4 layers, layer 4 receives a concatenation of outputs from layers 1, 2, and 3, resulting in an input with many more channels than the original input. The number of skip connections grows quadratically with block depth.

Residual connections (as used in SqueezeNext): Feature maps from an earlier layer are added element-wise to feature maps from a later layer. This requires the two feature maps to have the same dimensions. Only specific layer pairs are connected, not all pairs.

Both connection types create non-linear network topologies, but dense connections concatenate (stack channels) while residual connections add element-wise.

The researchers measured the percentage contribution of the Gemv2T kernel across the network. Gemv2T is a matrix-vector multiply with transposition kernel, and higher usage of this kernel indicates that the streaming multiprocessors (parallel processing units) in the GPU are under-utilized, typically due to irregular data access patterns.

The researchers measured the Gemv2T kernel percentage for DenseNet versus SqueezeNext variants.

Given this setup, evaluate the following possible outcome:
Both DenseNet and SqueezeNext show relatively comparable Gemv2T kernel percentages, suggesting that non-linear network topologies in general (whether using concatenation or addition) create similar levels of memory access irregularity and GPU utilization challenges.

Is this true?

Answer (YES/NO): NO